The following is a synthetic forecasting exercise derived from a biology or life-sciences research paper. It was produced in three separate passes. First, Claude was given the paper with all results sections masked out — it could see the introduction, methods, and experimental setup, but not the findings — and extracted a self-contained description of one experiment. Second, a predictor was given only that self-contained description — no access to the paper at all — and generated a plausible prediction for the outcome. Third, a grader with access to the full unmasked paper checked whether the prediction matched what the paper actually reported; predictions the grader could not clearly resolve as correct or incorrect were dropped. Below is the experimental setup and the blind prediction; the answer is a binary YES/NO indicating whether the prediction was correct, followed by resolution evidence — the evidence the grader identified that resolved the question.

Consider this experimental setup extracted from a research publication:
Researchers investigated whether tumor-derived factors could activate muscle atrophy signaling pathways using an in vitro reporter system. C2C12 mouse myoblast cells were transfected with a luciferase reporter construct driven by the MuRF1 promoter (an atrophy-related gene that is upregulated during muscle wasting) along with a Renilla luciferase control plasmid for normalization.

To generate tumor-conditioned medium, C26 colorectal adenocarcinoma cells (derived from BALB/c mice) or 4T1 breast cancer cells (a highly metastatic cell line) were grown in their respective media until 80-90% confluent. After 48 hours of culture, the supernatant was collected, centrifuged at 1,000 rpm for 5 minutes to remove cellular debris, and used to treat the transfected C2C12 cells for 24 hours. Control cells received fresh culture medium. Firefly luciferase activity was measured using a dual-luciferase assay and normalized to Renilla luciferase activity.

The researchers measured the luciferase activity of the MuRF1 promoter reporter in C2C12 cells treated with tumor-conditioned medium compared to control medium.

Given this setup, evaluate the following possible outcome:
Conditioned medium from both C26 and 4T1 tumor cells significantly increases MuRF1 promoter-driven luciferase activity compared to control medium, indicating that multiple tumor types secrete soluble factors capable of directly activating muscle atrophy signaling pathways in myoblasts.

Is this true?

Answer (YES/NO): YES